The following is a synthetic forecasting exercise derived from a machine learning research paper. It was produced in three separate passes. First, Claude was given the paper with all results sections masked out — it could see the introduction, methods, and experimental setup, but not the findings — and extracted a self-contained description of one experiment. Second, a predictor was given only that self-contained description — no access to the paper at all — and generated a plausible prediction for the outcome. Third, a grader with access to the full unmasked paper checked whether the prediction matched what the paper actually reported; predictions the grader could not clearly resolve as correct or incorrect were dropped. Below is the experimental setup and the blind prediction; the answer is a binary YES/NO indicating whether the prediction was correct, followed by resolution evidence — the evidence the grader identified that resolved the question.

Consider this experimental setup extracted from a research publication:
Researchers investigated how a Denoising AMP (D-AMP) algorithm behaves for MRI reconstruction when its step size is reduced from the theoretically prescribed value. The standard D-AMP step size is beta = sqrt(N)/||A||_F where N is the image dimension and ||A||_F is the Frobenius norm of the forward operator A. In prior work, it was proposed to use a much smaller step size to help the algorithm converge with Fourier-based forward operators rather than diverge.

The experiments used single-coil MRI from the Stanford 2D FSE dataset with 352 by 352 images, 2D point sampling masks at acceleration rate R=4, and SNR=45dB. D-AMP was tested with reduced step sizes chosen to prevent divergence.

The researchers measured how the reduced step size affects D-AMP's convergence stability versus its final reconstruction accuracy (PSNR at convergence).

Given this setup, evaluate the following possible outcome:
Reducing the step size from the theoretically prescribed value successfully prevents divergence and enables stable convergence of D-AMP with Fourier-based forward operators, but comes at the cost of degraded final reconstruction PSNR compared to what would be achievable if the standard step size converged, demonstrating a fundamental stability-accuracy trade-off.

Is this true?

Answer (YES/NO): YES